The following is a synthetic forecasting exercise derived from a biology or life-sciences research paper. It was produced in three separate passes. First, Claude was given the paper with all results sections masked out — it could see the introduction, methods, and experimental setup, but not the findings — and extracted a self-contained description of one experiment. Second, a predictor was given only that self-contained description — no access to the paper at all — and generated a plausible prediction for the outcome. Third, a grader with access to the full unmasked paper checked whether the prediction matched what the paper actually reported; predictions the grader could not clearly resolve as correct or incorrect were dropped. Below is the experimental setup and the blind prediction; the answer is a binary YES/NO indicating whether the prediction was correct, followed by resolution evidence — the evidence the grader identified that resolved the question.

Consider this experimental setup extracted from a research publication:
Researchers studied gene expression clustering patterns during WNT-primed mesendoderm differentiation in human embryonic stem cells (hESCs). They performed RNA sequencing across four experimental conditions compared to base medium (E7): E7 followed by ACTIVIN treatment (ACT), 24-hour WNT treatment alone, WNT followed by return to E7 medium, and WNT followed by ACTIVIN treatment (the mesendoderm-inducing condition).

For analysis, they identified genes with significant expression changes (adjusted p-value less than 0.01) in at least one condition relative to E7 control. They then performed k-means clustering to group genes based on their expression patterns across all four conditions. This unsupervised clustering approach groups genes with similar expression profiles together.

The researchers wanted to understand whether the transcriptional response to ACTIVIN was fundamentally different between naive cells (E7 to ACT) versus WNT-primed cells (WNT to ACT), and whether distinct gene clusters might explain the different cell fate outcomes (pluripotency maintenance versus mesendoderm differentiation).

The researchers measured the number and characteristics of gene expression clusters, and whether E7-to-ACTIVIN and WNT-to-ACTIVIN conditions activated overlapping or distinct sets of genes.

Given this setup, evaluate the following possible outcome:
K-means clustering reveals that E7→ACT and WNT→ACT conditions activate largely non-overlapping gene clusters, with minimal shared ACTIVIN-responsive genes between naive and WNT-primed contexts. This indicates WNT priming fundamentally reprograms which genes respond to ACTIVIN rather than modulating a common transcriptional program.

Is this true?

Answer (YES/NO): NO